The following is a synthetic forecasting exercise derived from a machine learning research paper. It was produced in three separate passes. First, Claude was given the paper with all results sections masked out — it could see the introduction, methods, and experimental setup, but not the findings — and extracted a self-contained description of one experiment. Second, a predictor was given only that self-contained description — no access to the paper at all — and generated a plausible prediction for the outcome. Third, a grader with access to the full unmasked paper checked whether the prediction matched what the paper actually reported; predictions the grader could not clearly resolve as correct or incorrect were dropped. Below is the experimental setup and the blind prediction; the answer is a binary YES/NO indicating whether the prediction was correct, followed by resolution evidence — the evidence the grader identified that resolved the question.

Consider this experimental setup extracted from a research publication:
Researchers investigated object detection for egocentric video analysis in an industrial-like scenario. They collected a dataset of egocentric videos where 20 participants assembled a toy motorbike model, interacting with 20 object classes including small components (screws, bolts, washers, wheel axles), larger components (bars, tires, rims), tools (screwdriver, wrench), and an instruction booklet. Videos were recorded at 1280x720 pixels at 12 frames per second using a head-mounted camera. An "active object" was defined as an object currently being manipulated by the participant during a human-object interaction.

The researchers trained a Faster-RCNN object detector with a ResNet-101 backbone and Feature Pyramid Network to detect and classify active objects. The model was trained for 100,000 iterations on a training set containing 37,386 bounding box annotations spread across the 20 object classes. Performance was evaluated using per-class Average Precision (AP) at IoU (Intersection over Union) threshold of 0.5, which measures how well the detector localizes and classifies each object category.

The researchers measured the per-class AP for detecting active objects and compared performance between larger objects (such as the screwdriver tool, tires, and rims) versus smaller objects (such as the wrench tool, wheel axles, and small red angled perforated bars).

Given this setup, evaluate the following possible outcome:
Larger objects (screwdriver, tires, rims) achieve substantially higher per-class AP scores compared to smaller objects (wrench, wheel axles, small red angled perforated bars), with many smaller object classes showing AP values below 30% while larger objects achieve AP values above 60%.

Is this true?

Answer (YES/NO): NO